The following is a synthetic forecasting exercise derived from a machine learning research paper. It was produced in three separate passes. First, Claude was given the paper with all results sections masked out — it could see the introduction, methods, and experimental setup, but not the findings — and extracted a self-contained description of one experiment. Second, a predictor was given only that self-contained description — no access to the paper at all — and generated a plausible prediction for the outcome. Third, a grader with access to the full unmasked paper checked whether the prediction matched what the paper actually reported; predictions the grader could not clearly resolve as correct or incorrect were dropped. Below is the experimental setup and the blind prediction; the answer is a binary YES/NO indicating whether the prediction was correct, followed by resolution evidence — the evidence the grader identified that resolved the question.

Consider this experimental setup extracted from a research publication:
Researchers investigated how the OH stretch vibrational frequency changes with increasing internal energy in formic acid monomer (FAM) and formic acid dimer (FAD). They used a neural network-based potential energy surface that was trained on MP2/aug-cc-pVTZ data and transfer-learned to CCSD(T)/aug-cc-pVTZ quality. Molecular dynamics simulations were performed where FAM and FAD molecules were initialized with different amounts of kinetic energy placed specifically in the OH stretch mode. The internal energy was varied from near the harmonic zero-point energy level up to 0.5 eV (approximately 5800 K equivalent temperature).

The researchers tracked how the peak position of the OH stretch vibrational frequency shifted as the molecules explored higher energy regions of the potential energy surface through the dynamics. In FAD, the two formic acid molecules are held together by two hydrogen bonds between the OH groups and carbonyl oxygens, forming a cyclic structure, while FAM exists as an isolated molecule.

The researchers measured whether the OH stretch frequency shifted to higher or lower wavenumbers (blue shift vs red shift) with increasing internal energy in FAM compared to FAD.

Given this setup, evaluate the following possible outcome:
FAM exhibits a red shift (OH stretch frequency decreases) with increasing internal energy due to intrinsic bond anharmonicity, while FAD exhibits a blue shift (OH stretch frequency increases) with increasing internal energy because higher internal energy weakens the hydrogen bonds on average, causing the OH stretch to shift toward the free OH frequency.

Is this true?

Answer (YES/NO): YES